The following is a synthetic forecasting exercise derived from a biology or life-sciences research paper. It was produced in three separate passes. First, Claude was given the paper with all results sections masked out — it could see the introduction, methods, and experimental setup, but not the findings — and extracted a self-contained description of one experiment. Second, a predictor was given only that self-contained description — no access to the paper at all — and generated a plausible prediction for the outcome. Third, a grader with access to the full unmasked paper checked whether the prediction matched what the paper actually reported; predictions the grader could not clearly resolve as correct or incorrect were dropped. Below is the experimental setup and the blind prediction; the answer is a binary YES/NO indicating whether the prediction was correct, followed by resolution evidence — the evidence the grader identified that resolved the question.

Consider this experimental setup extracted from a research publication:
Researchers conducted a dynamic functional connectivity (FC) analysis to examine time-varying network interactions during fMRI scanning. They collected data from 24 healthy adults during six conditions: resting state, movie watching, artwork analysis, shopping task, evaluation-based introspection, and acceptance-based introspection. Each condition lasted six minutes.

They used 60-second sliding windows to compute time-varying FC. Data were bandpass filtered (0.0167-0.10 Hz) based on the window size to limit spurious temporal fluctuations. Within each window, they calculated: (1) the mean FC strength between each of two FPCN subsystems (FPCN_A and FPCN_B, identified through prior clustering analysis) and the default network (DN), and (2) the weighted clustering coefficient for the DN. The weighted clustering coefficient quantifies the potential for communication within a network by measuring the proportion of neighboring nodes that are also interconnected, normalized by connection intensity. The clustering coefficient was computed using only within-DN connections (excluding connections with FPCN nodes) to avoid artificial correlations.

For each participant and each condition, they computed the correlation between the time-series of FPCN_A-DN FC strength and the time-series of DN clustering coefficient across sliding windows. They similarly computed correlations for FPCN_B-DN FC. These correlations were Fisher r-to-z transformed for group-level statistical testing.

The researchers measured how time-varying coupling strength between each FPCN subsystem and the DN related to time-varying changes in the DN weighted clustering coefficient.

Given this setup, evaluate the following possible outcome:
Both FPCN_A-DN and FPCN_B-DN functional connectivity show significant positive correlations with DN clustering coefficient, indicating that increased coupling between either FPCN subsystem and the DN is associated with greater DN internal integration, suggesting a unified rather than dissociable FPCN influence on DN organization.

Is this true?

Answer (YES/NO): NO